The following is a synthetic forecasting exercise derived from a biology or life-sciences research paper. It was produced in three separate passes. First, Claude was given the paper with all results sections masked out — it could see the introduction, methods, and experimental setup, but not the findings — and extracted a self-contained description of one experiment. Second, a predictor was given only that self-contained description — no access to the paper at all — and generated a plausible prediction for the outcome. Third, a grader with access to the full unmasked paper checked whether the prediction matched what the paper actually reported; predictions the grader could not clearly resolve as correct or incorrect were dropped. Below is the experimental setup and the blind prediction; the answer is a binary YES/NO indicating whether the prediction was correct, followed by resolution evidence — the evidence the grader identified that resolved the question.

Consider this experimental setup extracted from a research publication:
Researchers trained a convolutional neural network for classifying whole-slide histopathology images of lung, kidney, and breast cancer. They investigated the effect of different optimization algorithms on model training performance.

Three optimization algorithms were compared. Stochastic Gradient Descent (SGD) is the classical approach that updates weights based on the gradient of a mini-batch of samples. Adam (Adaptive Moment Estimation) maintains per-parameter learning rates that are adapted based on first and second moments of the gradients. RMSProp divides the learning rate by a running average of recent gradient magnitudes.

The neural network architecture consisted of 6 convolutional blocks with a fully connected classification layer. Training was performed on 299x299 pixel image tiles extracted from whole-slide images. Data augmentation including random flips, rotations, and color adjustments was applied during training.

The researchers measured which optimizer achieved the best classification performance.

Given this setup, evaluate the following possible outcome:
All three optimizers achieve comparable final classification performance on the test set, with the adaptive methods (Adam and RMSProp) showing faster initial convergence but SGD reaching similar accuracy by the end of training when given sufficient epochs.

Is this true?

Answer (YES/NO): NO